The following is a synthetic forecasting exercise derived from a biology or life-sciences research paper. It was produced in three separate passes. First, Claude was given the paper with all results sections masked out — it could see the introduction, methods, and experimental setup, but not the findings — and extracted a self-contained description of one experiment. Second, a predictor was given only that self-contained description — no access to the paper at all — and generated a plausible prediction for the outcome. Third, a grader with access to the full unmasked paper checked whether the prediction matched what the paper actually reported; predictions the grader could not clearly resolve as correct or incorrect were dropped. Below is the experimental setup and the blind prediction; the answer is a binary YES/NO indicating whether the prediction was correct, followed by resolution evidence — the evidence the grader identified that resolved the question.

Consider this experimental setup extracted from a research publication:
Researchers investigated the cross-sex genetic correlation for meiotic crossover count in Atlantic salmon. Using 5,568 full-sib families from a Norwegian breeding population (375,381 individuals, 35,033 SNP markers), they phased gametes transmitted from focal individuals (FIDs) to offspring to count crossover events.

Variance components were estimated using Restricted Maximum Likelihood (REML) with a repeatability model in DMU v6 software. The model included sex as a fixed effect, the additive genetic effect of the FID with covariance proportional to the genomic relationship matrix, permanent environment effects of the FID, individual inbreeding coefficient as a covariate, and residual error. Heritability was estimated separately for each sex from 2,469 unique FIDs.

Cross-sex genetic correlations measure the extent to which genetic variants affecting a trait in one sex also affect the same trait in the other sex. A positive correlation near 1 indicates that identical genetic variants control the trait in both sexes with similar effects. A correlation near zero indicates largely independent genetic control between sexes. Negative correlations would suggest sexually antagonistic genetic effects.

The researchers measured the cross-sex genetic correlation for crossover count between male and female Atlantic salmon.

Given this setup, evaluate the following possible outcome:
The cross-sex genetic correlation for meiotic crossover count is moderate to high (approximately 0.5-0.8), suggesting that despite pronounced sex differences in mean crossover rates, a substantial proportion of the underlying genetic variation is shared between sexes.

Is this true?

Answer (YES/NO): NO